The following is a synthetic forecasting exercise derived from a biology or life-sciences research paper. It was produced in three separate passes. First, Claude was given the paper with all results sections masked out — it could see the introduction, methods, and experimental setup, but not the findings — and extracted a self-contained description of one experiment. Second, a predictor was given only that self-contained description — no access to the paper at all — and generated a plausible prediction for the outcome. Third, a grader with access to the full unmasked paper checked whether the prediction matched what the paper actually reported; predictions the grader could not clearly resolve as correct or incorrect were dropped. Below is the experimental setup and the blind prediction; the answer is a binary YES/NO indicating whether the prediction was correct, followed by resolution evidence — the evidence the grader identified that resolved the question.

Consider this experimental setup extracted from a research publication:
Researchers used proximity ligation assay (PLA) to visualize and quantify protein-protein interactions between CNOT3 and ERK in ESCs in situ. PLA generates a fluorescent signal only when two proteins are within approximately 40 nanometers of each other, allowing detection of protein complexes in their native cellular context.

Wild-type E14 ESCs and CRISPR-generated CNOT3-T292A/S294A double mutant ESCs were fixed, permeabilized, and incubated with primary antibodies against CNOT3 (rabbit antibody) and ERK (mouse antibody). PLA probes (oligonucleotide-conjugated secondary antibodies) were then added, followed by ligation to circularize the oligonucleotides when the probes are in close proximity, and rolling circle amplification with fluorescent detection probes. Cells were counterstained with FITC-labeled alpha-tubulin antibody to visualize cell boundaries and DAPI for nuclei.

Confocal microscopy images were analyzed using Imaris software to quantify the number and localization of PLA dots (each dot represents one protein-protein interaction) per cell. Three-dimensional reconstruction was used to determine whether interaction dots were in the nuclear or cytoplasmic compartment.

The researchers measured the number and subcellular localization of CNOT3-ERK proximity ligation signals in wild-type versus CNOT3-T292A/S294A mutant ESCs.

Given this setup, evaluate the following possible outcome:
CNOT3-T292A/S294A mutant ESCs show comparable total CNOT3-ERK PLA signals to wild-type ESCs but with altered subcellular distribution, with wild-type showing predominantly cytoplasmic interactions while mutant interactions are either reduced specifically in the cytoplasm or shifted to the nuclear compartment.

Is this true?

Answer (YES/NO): NO